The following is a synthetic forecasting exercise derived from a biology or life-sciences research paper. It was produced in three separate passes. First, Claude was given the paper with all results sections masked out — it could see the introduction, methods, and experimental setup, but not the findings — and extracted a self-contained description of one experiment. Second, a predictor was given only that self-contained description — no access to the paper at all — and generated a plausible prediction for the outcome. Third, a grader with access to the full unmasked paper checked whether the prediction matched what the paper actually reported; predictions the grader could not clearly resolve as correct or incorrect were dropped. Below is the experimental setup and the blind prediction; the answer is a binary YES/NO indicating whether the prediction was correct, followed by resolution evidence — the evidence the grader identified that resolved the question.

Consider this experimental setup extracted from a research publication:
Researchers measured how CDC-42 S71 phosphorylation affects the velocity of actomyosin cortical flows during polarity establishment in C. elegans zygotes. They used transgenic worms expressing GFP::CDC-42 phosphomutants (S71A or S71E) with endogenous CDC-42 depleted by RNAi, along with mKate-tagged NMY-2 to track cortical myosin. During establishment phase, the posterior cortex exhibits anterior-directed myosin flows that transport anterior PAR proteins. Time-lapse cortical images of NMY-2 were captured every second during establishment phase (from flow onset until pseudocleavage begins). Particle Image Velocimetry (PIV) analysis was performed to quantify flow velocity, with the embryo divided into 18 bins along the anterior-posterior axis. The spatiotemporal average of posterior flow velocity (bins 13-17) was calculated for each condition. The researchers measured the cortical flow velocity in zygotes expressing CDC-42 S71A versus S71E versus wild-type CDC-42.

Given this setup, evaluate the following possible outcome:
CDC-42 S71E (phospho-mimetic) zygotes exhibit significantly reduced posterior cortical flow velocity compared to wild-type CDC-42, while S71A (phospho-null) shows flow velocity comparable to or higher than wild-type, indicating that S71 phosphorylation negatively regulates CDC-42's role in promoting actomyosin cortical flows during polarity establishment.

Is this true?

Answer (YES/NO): YES